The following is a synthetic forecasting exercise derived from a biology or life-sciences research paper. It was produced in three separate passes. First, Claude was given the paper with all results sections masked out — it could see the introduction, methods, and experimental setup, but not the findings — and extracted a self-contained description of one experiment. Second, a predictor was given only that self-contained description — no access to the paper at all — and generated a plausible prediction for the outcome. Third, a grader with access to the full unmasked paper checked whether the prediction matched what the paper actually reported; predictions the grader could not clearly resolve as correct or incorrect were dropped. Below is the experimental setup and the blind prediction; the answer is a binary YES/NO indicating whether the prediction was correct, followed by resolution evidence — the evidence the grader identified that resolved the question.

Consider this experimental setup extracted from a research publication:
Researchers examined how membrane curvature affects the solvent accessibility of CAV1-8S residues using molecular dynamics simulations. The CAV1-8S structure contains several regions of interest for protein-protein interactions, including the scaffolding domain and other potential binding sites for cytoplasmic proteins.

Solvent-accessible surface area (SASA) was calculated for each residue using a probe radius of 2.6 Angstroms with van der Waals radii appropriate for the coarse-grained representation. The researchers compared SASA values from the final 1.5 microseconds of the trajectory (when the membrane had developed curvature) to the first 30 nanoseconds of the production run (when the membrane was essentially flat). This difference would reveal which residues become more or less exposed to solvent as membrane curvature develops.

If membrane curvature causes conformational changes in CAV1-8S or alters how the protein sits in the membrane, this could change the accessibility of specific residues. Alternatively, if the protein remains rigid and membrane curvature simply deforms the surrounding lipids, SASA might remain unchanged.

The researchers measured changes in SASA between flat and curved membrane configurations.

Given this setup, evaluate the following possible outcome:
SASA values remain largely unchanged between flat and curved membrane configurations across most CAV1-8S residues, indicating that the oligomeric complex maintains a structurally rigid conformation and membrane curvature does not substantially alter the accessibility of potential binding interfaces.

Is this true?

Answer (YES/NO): NO